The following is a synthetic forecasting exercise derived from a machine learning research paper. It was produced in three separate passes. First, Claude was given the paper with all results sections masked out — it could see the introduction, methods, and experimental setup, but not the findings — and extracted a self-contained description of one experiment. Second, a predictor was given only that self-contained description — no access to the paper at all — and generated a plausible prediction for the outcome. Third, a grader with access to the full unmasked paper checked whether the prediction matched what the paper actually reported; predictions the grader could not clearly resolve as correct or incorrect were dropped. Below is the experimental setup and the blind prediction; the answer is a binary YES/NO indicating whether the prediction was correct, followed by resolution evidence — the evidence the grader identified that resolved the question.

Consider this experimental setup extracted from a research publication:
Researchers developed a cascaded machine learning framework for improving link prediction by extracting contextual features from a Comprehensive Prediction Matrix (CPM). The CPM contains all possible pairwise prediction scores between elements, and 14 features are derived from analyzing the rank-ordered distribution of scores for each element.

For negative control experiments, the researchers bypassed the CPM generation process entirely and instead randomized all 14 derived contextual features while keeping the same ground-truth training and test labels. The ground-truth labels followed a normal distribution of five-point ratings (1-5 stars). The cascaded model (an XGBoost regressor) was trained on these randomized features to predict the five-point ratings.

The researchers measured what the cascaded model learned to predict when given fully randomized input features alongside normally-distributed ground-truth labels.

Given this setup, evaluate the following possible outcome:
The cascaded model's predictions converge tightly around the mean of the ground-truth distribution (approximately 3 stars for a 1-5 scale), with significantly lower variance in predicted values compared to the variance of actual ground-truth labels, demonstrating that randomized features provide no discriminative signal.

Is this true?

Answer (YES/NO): YES